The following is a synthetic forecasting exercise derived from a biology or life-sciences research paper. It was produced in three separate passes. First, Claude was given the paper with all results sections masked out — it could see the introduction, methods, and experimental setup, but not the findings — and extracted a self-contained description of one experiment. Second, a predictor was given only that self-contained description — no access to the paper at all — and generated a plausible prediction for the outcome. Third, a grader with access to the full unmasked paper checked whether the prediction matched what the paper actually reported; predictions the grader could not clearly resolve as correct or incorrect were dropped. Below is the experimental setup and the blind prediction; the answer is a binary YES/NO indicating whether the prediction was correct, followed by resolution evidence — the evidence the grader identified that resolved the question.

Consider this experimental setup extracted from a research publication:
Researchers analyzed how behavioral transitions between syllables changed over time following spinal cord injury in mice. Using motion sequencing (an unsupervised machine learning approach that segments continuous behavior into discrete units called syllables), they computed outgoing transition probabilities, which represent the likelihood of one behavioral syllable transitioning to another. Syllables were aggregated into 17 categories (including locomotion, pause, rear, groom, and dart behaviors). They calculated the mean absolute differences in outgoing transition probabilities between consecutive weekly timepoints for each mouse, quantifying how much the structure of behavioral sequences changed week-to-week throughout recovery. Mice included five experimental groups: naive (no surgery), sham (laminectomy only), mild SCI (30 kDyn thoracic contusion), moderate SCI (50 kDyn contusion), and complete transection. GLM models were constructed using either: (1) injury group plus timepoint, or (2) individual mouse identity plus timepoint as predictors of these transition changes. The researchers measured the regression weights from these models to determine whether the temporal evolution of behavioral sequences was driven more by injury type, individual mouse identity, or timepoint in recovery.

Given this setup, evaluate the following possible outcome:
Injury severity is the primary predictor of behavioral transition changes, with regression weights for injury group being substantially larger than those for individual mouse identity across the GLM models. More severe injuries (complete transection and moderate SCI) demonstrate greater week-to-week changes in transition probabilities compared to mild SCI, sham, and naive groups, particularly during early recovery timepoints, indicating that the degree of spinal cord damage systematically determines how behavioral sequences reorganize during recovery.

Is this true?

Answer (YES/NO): NO